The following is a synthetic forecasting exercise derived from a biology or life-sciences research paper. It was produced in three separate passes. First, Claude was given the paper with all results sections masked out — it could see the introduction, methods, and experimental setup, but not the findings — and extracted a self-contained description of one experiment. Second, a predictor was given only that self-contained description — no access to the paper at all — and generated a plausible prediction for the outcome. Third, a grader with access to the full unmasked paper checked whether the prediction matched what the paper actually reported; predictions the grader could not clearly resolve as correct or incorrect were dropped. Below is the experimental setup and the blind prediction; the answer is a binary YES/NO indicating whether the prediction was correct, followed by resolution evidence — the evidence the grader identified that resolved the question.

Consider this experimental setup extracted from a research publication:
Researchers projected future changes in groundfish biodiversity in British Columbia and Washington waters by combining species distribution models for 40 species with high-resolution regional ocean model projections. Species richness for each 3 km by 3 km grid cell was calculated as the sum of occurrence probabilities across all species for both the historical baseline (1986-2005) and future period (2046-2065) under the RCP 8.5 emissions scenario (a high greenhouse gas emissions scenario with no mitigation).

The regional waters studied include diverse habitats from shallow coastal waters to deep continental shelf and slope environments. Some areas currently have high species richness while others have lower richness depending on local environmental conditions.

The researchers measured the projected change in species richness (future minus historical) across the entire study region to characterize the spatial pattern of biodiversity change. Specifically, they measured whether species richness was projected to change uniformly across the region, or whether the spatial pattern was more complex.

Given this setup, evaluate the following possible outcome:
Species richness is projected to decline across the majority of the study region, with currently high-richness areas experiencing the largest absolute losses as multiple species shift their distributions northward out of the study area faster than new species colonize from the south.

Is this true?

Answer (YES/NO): NO